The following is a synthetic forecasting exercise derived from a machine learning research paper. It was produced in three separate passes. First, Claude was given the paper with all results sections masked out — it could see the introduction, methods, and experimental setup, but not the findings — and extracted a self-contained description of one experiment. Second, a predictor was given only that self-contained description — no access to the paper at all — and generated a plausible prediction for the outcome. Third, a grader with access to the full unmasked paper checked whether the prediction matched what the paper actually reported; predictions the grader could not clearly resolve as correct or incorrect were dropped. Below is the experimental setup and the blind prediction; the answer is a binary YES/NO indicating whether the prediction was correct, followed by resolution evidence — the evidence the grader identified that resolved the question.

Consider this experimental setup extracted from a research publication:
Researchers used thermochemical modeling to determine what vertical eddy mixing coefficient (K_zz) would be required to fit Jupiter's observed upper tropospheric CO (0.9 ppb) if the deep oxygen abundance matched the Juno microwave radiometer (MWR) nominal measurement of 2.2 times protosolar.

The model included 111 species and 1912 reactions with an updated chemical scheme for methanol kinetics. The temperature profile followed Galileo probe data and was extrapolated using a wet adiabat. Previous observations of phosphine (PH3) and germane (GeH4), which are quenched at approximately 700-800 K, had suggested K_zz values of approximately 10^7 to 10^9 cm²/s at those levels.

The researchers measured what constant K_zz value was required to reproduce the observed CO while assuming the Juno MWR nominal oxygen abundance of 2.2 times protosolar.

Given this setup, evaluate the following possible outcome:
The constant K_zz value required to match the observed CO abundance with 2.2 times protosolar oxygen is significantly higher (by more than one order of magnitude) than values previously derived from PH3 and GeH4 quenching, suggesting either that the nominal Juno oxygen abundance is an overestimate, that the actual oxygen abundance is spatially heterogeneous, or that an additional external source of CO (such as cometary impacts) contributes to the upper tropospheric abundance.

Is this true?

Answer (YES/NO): NO